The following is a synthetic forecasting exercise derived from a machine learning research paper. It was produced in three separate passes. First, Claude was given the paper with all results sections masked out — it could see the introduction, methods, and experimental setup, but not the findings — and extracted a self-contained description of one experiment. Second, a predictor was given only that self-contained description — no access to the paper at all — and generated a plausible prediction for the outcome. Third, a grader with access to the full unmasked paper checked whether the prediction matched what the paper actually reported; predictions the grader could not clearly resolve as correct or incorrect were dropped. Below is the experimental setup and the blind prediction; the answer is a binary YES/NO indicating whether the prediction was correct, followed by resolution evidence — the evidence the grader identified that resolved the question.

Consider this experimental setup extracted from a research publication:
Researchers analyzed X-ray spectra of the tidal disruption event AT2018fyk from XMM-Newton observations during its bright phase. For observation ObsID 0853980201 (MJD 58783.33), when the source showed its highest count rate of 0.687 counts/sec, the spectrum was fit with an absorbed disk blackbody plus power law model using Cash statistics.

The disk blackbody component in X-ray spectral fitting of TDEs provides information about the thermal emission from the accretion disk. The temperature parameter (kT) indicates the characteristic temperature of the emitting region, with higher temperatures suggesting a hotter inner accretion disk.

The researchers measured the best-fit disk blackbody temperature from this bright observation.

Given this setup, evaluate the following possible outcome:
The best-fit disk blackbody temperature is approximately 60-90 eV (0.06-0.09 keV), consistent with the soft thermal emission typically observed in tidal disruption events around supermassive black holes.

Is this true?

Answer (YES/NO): NO